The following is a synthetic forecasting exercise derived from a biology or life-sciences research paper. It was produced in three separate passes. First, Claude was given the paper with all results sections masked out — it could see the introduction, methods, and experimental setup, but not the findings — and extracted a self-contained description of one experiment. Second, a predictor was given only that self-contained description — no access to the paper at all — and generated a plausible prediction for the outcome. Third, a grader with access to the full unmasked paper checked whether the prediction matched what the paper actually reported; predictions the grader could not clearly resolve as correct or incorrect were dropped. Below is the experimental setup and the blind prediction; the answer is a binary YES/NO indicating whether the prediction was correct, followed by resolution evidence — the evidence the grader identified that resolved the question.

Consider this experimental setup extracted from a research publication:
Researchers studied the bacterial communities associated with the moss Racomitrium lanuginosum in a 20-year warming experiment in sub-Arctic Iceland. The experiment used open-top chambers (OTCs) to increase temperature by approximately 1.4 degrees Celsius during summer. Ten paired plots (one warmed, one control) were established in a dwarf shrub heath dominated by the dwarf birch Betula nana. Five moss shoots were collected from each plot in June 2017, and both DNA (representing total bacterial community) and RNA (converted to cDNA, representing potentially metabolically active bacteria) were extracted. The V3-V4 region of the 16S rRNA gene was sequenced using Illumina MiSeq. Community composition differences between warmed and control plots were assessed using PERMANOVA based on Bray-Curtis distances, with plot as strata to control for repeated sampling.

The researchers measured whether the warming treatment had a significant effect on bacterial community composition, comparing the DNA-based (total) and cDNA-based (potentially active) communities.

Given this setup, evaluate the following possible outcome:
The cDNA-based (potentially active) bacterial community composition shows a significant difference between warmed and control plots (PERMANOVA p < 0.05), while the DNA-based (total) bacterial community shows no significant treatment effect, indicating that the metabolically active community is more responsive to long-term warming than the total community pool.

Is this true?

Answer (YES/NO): NO